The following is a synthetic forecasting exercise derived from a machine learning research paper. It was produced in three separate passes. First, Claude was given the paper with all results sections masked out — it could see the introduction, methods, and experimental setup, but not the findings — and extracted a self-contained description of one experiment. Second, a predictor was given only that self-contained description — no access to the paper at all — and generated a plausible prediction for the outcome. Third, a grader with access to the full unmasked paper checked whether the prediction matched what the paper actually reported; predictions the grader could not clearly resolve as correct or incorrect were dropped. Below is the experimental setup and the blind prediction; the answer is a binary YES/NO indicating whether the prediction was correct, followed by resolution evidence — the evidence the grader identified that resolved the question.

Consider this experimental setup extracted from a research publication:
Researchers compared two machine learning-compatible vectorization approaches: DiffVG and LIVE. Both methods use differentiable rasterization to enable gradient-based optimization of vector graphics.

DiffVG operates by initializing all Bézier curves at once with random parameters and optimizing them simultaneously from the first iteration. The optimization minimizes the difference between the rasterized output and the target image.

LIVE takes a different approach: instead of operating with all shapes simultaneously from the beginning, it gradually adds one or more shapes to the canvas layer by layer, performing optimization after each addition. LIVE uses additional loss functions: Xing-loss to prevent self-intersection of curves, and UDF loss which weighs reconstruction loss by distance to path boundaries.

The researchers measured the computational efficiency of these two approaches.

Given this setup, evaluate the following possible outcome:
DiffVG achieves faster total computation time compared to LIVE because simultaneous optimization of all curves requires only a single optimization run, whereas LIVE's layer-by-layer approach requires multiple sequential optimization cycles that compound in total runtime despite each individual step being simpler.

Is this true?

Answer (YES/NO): YES